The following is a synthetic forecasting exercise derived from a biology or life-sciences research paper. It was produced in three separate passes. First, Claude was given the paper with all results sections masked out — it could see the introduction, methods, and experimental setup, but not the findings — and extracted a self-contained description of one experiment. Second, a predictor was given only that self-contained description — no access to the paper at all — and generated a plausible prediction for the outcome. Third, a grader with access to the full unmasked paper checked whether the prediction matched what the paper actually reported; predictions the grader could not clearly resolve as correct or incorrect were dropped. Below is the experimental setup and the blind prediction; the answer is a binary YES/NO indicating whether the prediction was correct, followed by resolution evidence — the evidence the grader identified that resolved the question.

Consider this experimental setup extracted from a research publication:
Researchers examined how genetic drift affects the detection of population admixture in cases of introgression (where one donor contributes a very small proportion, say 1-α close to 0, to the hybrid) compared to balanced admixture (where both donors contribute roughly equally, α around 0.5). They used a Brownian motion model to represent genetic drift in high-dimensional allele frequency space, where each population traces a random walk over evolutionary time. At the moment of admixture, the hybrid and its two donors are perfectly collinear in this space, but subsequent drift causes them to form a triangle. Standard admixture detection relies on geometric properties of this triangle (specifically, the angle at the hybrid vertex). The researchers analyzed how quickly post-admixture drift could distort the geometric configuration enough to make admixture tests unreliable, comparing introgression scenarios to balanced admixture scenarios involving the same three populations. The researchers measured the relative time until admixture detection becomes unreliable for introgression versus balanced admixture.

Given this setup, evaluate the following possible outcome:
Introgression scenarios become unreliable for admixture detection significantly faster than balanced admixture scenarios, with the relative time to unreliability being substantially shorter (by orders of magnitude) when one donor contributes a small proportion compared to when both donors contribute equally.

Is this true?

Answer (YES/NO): YES